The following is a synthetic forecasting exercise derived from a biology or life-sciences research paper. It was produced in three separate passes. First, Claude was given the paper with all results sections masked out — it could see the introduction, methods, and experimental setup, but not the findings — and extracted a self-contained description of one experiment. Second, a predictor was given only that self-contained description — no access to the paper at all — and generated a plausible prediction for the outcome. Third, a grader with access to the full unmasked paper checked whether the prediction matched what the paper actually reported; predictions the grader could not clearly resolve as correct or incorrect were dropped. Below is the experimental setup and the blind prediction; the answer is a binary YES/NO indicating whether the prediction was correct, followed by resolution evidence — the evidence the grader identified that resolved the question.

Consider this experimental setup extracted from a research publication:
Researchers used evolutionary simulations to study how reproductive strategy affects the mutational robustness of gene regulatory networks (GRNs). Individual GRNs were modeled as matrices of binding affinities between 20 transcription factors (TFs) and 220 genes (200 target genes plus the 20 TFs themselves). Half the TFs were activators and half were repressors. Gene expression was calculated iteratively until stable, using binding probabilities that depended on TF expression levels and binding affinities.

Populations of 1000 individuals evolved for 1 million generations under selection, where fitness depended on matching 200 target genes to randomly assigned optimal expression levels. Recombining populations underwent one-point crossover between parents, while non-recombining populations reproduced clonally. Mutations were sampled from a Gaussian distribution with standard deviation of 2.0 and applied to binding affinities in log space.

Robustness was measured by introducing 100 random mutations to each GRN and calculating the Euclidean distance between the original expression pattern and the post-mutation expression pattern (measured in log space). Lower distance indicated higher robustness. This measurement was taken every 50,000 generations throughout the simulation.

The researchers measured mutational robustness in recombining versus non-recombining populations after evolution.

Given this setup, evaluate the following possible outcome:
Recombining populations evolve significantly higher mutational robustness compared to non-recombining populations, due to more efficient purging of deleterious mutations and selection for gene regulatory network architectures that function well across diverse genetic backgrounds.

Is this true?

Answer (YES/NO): YES